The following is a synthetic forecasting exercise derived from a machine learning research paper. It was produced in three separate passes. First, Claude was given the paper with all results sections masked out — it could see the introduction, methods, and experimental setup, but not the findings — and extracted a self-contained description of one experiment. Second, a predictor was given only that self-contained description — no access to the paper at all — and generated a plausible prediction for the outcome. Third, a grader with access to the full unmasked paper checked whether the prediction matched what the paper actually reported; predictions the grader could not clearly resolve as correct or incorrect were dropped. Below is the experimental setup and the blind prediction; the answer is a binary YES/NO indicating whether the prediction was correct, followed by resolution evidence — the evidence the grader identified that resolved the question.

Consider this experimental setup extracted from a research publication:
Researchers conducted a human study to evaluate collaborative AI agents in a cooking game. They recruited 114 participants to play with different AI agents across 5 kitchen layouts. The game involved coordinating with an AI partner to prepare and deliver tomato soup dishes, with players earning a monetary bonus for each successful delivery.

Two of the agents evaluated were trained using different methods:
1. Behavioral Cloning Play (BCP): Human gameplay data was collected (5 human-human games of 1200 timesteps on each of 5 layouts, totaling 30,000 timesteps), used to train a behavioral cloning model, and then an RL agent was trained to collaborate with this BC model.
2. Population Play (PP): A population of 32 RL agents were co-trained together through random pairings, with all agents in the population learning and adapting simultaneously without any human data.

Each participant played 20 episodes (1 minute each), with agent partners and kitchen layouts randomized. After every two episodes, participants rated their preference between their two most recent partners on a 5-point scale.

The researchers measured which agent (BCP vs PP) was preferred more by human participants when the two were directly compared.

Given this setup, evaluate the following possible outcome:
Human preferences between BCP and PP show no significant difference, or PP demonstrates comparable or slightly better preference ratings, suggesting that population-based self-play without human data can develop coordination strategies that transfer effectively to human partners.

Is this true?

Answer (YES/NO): NO